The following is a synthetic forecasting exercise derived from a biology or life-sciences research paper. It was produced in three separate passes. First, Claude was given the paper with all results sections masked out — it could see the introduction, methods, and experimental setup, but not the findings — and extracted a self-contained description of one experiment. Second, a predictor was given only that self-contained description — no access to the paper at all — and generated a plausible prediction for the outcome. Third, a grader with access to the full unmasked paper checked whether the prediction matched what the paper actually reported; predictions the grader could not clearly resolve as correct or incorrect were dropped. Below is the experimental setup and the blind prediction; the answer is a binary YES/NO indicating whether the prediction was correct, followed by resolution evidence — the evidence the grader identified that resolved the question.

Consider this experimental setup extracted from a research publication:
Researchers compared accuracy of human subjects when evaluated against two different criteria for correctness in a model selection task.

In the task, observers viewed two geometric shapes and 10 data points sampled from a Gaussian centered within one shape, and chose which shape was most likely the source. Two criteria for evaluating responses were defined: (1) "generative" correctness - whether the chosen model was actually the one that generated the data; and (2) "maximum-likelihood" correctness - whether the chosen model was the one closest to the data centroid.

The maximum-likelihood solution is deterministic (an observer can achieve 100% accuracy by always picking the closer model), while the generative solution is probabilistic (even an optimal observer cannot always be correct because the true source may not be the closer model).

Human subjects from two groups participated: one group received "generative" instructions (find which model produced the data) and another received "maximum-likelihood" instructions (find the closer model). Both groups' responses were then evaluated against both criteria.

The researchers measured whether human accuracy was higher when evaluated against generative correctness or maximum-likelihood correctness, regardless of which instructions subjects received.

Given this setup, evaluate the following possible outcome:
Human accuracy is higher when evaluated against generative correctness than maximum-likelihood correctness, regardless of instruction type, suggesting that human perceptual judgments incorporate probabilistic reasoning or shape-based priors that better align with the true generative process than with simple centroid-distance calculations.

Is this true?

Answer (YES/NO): NO